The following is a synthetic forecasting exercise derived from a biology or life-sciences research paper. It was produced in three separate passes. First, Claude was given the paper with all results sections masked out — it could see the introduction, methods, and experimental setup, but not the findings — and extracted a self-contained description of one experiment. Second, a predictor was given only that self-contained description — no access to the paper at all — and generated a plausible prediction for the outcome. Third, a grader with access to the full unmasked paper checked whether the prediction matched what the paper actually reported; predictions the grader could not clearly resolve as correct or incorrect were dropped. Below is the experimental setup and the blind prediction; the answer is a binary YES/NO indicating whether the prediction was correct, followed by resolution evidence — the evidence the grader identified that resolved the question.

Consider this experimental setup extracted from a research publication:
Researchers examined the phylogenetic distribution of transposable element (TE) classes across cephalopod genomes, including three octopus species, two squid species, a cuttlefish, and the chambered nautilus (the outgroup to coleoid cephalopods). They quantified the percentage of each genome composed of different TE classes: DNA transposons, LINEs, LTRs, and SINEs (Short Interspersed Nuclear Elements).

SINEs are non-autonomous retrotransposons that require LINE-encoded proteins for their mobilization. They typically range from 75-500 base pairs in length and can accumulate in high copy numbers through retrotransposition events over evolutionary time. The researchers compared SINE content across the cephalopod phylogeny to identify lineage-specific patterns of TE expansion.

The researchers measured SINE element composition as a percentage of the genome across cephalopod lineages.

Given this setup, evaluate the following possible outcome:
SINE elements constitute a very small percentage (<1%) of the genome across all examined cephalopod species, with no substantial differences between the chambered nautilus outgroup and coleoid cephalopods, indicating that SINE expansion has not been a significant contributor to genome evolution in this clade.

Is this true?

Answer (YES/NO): NO